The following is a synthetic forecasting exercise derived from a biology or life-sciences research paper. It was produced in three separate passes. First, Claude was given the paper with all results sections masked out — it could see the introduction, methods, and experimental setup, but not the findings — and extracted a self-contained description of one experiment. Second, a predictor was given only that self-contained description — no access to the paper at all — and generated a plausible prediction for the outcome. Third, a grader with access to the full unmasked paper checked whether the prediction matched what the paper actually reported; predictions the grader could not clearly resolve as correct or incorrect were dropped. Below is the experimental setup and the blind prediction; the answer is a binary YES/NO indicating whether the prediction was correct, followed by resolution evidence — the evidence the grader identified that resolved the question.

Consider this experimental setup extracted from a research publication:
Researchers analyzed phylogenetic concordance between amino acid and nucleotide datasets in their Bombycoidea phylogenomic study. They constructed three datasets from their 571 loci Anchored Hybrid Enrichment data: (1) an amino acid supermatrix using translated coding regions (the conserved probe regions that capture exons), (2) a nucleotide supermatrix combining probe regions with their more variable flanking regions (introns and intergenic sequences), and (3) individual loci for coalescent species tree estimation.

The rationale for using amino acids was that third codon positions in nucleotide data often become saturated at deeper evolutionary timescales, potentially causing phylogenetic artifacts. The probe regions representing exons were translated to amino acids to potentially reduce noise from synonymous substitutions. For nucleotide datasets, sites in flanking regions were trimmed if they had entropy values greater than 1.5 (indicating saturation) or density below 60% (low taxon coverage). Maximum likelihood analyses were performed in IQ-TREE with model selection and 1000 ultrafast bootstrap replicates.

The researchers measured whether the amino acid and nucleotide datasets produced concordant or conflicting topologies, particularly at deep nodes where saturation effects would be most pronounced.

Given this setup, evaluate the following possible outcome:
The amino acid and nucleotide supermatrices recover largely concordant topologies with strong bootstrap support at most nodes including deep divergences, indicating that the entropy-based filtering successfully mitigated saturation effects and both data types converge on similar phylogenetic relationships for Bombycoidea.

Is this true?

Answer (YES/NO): NO